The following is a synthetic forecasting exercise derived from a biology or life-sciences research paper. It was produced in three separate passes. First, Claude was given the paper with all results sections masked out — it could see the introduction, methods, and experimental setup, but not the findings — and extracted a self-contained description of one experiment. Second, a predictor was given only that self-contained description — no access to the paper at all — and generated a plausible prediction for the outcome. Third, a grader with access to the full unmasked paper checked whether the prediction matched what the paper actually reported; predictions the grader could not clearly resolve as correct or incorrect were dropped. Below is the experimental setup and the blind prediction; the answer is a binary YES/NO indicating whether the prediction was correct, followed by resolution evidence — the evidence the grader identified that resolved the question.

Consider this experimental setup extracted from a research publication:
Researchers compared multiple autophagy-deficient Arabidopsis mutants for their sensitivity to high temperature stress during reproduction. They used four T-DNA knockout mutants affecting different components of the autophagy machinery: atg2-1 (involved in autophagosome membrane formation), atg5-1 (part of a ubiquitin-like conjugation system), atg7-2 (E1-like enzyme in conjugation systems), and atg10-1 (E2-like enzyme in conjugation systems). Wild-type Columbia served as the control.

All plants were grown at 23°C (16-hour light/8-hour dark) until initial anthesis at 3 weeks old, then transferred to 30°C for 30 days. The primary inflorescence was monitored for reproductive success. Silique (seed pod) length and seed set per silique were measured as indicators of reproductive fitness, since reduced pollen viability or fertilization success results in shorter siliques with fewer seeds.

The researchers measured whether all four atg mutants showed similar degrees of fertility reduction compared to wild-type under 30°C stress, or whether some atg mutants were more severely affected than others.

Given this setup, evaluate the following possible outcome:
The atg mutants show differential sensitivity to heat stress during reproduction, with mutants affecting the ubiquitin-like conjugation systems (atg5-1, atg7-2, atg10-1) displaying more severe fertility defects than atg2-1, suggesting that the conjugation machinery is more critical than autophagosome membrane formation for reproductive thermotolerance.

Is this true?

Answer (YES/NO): NO